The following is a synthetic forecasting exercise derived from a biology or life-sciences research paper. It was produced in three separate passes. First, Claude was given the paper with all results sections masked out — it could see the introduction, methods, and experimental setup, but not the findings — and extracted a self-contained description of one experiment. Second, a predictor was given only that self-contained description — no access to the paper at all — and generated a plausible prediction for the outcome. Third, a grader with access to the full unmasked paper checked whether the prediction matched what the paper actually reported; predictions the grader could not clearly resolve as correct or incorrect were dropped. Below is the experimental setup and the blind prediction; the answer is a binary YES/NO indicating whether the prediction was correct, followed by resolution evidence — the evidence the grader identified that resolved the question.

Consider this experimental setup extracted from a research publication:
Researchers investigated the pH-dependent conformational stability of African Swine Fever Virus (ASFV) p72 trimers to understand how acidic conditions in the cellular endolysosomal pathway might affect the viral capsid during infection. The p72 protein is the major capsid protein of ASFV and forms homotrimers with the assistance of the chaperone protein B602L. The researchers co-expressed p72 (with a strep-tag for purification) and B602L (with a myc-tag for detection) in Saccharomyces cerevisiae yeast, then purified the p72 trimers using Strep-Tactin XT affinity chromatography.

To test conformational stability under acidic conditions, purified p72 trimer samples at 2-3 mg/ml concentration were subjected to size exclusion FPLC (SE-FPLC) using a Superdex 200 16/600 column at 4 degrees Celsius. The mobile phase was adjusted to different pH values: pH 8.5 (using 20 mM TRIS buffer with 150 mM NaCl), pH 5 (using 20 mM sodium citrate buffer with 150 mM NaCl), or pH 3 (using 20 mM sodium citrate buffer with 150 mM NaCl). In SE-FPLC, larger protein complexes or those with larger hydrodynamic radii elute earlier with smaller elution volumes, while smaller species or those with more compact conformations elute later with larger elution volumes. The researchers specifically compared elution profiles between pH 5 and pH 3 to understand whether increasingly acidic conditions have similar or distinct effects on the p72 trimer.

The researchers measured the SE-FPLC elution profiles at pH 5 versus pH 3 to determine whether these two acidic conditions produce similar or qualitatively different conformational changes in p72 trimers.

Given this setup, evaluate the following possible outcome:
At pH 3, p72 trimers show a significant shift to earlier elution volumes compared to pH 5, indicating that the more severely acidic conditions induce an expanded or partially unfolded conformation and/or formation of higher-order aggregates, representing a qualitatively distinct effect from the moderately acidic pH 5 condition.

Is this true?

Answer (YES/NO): NO